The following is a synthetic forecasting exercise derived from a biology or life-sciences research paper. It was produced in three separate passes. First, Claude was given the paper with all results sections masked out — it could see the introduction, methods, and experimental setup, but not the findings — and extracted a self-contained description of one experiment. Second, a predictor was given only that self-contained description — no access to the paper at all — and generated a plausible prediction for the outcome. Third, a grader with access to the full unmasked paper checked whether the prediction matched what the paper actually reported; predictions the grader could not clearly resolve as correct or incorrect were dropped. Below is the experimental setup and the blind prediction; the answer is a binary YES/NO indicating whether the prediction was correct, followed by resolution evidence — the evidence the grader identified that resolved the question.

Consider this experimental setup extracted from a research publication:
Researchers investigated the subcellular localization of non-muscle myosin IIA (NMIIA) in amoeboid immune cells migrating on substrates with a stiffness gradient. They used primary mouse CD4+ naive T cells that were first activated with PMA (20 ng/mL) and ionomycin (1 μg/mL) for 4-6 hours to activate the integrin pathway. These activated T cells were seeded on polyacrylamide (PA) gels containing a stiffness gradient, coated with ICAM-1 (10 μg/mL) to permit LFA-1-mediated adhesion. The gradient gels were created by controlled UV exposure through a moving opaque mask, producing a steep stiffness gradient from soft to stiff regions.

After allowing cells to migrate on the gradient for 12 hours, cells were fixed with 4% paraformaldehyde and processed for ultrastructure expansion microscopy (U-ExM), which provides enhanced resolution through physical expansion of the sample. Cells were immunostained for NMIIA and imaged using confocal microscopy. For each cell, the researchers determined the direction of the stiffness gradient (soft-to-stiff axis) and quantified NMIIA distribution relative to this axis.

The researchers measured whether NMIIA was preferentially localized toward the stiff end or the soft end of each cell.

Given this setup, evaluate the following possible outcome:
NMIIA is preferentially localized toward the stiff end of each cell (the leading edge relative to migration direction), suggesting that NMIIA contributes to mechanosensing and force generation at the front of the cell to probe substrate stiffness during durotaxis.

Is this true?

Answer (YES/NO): NO